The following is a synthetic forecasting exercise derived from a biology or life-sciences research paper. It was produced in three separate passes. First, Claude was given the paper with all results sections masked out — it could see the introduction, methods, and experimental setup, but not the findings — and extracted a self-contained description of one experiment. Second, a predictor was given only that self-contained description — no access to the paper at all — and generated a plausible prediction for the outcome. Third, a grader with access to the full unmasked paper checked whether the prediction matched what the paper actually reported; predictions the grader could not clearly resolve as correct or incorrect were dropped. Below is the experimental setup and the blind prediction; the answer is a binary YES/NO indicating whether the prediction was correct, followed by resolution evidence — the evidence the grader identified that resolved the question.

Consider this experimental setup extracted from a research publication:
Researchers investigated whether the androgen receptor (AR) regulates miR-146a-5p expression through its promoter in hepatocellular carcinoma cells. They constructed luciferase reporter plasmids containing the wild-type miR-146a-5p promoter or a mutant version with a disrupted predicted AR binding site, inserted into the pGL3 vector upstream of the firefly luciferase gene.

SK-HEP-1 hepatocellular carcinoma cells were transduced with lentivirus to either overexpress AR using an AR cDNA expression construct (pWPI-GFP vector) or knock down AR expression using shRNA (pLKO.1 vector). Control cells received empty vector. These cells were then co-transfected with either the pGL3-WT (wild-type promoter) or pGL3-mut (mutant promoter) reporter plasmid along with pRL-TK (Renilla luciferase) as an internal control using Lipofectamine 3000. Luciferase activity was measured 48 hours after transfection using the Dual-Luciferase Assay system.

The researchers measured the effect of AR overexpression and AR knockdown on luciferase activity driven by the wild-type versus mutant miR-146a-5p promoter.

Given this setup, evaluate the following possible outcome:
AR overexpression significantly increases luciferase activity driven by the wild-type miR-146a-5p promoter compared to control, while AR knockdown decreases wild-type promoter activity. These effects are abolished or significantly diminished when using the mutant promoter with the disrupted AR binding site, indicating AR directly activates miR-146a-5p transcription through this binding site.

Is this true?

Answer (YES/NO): NO